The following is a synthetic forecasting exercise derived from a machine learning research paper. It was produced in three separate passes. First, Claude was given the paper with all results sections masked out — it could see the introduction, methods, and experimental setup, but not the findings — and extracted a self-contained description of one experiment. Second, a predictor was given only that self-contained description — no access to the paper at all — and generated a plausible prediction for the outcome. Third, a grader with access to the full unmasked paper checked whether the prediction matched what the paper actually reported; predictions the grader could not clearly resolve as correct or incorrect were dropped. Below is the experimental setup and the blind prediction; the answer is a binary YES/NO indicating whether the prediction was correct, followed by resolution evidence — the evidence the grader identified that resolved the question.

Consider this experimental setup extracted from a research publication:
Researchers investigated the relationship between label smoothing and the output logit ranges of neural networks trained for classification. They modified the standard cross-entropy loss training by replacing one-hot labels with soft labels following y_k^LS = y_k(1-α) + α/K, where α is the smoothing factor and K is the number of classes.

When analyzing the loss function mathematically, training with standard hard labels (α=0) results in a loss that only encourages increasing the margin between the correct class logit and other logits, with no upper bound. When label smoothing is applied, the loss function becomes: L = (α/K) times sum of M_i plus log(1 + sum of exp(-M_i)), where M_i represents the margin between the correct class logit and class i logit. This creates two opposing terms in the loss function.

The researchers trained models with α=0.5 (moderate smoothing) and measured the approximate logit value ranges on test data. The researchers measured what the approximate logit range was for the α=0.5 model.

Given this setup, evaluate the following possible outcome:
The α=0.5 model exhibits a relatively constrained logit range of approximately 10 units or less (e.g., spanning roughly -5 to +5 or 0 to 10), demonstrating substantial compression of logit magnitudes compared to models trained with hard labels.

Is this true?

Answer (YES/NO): NO